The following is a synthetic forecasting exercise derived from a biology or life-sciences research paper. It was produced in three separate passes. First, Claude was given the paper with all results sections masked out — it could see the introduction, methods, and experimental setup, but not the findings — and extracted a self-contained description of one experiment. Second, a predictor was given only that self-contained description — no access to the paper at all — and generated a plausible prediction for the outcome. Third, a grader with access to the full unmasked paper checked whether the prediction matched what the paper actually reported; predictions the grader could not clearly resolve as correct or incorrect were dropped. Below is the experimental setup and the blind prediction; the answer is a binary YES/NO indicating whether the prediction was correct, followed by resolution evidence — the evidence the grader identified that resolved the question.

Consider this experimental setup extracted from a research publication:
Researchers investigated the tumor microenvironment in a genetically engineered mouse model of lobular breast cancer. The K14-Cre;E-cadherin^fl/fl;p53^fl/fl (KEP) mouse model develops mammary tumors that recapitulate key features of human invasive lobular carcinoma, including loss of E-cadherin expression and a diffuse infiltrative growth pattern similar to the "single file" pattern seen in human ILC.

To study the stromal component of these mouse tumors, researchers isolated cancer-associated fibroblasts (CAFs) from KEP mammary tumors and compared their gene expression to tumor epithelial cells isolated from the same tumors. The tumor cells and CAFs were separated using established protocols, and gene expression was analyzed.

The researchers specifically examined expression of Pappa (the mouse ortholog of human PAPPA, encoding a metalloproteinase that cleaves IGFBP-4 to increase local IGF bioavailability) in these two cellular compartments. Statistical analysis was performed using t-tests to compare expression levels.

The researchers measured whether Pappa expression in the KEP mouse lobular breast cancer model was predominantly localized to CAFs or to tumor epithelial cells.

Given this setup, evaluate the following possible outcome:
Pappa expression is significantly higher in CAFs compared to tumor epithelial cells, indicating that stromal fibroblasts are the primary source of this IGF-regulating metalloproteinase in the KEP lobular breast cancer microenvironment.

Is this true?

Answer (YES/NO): YES